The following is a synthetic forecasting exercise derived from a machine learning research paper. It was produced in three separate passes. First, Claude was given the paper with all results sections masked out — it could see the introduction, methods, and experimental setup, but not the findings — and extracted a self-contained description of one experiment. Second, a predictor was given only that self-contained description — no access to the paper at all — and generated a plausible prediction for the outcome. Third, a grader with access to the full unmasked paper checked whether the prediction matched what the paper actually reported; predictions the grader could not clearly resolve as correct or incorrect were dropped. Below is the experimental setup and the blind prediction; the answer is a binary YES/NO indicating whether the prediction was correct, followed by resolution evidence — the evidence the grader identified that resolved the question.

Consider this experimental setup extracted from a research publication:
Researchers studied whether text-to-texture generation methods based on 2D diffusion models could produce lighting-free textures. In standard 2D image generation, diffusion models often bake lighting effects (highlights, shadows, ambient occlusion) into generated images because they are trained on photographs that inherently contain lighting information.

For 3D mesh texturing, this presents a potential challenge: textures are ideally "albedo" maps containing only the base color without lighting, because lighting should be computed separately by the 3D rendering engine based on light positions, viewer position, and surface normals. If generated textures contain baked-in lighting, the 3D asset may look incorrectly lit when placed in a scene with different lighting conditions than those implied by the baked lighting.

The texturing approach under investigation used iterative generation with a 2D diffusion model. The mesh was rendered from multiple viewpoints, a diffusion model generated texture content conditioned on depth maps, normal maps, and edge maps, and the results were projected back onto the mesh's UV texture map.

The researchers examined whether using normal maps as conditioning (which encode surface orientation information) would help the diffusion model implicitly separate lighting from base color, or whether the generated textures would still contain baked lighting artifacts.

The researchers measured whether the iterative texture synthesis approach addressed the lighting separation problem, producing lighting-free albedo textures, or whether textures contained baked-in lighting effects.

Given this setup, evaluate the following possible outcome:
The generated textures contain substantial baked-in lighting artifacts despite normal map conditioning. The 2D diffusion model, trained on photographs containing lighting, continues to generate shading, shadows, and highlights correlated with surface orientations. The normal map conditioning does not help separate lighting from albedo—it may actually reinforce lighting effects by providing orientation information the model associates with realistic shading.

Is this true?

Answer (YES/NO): YES